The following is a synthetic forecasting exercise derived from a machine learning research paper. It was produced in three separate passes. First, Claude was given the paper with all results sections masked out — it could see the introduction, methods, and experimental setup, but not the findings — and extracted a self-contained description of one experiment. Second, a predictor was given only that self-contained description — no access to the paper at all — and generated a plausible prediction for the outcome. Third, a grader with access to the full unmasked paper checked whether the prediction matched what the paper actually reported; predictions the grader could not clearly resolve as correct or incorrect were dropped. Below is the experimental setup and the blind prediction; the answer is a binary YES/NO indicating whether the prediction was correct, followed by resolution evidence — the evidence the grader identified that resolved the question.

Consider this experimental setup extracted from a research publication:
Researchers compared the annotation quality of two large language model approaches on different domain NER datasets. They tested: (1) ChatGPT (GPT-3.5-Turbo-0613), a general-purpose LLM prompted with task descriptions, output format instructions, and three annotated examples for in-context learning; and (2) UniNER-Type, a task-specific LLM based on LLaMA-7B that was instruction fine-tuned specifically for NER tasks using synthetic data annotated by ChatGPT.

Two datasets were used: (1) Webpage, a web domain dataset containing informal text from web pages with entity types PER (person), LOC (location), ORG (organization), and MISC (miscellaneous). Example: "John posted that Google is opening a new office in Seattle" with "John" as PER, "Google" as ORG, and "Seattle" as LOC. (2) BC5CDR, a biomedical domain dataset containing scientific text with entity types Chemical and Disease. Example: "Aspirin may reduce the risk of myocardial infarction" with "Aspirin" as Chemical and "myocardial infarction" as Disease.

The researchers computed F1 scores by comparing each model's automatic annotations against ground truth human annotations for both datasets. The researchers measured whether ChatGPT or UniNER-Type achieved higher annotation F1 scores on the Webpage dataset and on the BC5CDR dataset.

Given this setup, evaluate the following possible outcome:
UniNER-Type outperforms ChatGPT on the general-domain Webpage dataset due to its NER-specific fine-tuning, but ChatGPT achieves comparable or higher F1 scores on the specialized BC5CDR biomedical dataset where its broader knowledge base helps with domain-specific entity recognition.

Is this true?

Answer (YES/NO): NO